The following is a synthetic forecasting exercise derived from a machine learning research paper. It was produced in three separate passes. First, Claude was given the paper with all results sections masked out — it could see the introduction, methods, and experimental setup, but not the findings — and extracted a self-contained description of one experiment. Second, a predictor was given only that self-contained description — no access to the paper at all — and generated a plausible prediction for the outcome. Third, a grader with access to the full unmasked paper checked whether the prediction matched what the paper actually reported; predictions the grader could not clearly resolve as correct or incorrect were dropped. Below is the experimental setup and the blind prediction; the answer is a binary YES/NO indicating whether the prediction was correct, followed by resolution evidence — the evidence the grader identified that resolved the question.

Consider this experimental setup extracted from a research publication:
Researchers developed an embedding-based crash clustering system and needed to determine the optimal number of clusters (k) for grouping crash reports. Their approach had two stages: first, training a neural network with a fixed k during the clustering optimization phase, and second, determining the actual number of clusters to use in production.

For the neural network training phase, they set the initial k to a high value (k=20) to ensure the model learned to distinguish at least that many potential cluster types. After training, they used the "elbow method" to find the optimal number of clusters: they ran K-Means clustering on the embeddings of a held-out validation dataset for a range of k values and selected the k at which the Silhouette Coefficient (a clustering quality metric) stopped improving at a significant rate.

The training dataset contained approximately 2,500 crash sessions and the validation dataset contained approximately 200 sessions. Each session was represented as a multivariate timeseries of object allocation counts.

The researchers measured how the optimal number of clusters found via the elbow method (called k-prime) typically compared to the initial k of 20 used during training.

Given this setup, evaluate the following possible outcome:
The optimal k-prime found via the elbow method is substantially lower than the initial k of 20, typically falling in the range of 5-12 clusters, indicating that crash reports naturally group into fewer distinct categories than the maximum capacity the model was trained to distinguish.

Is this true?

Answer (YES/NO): YES